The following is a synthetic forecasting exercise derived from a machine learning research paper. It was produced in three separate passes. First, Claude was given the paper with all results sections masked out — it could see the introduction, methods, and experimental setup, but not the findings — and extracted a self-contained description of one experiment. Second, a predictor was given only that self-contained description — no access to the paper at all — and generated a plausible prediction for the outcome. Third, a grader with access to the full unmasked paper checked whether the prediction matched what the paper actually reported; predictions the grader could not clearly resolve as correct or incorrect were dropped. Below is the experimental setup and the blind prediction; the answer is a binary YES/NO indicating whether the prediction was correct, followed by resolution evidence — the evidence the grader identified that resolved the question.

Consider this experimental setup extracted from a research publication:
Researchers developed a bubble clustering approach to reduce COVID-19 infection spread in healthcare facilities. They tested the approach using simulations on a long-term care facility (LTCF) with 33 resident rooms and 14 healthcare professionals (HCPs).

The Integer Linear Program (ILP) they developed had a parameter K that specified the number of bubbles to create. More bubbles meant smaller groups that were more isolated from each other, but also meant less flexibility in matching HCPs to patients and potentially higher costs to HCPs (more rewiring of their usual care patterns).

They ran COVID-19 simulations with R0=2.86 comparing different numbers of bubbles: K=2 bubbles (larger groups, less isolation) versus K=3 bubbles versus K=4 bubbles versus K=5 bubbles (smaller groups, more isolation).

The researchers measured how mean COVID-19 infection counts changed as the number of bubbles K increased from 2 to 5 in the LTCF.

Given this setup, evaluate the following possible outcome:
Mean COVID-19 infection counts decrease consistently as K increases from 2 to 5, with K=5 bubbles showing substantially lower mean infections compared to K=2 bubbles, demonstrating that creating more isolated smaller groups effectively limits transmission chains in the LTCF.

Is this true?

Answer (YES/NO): YES